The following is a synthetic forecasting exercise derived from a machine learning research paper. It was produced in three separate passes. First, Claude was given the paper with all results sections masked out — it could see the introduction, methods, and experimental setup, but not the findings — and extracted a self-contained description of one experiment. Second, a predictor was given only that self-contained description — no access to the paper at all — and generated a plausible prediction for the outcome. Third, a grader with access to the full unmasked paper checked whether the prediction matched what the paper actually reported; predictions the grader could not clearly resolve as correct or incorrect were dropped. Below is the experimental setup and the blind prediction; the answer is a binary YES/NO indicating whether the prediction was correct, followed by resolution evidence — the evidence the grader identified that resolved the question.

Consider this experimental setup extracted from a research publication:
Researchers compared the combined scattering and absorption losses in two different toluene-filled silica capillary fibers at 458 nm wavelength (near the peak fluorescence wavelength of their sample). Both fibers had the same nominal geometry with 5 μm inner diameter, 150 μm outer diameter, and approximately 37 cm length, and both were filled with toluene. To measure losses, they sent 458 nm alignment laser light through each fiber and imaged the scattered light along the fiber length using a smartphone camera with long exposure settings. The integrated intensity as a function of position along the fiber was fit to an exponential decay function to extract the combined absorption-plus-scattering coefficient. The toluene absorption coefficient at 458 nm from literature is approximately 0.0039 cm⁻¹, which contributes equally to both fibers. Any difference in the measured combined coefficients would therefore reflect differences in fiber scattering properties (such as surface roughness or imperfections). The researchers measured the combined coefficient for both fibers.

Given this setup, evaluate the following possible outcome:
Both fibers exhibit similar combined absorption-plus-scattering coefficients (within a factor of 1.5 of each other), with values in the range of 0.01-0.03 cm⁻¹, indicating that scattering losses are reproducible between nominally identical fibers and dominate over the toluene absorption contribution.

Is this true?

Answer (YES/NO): NO